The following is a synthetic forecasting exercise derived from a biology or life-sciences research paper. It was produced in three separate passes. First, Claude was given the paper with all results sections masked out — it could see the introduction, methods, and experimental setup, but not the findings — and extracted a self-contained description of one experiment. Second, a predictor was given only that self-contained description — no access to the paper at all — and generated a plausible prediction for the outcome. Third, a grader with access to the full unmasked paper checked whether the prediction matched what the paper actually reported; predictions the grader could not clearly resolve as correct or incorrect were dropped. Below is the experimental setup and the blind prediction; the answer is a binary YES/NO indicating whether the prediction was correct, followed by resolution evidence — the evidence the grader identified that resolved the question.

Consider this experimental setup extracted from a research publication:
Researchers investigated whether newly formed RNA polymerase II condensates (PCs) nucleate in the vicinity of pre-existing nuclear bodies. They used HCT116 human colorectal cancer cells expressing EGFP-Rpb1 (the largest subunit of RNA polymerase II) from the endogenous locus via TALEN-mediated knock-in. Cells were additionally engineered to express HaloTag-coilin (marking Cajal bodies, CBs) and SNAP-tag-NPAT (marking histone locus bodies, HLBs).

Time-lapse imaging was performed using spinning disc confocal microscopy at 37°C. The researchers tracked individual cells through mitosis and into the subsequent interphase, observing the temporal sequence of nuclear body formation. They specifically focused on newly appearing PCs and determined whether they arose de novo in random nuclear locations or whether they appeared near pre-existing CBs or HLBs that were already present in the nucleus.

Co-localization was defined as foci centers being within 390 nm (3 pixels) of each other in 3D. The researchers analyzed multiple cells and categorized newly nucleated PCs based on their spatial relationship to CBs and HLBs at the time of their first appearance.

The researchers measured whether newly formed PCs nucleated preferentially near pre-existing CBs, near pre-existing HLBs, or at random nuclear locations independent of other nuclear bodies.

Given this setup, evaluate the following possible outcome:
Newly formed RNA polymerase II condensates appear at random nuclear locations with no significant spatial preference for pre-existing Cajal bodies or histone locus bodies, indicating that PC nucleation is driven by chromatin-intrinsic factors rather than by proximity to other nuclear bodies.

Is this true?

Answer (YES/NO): NO